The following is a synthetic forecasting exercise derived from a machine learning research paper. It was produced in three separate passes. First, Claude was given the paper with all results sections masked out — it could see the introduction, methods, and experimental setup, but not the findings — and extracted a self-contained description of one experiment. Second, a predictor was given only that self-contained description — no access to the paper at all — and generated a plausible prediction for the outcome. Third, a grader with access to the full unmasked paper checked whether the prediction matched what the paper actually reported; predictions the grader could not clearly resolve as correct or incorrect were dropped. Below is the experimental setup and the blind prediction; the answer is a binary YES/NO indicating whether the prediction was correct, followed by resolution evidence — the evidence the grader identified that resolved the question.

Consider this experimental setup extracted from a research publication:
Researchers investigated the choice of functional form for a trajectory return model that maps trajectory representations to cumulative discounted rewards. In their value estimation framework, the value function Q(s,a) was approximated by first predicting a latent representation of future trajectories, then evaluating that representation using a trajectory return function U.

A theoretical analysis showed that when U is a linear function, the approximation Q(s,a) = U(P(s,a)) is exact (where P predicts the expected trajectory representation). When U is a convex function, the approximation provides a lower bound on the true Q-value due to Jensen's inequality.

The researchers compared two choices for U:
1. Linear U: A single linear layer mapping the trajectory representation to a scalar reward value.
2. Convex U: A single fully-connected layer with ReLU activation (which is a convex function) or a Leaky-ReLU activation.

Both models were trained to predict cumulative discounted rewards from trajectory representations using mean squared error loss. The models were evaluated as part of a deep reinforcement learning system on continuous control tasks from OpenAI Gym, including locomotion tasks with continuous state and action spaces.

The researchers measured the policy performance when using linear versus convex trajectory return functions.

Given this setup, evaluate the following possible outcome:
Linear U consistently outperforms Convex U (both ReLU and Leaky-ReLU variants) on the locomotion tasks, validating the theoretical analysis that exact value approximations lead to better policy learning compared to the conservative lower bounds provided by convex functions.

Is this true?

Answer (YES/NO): NO